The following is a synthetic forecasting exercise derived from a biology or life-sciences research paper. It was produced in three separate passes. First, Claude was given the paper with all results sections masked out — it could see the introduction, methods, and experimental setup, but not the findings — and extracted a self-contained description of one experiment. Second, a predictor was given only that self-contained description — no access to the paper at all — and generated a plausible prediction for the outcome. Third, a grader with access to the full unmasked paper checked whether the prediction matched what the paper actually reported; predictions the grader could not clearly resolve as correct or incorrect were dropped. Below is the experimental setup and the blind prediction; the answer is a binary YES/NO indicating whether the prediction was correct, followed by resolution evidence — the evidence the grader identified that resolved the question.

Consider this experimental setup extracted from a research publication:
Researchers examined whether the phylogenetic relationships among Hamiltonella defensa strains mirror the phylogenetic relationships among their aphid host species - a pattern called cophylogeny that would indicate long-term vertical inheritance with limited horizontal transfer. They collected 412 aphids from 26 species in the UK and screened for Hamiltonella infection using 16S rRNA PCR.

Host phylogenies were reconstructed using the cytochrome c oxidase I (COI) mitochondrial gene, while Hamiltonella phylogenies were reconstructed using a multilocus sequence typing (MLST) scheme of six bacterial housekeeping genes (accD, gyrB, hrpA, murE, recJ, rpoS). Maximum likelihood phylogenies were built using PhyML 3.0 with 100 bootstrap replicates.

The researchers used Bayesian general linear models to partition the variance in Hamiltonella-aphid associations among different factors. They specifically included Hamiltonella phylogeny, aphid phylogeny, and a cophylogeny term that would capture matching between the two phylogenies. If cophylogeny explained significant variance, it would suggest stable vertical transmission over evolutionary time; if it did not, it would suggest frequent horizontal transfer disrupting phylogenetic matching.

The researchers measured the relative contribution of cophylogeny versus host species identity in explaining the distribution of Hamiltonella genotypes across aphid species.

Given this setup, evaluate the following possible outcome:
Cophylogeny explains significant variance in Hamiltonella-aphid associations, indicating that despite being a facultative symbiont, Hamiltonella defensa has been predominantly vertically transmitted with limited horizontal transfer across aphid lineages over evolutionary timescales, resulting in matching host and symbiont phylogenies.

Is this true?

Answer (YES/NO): YES